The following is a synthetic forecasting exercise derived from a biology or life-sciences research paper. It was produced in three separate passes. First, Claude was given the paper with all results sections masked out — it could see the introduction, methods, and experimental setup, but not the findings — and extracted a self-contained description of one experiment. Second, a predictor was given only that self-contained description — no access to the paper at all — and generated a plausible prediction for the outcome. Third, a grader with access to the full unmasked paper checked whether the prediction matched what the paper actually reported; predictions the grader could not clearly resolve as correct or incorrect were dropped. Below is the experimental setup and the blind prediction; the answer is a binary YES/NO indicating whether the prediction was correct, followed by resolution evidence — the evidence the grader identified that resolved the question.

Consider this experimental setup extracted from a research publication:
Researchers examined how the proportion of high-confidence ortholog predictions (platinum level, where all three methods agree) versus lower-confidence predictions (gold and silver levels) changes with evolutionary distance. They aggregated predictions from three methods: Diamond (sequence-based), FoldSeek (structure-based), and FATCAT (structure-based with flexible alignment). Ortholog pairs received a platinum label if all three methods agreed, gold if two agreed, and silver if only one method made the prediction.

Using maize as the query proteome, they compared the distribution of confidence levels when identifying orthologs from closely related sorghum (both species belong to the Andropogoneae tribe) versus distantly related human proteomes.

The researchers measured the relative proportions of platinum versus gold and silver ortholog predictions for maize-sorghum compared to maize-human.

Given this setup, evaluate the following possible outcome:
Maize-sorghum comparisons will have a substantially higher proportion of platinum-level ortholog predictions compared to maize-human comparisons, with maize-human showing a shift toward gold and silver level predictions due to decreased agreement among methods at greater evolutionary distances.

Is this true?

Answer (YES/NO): YES